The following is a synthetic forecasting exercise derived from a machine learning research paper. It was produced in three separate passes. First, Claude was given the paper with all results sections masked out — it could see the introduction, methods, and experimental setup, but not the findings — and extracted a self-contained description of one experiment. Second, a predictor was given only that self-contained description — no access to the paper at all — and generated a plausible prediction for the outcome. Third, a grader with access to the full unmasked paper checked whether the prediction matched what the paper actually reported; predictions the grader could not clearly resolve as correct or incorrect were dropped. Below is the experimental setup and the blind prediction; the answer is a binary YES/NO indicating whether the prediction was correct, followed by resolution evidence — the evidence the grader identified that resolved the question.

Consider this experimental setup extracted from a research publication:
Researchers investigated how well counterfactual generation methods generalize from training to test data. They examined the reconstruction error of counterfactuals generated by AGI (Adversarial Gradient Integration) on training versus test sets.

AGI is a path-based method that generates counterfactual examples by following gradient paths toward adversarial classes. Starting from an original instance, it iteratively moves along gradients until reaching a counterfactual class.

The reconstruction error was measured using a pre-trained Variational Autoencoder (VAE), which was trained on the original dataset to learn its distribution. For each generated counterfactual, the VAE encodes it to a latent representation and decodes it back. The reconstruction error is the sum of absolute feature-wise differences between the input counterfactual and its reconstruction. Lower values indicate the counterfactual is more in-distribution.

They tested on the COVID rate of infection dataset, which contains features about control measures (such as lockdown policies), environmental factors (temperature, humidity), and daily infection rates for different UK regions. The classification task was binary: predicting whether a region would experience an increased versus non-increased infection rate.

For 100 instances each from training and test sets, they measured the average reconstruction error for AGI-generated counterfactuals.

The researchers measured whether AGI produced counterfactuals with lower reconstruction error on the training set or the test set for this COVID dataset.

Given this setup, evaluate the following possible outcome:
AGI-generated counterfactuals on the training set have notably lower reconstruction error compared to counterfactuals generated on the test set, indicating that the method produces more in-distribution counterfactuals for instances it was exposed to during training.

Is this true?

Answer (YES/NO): NO